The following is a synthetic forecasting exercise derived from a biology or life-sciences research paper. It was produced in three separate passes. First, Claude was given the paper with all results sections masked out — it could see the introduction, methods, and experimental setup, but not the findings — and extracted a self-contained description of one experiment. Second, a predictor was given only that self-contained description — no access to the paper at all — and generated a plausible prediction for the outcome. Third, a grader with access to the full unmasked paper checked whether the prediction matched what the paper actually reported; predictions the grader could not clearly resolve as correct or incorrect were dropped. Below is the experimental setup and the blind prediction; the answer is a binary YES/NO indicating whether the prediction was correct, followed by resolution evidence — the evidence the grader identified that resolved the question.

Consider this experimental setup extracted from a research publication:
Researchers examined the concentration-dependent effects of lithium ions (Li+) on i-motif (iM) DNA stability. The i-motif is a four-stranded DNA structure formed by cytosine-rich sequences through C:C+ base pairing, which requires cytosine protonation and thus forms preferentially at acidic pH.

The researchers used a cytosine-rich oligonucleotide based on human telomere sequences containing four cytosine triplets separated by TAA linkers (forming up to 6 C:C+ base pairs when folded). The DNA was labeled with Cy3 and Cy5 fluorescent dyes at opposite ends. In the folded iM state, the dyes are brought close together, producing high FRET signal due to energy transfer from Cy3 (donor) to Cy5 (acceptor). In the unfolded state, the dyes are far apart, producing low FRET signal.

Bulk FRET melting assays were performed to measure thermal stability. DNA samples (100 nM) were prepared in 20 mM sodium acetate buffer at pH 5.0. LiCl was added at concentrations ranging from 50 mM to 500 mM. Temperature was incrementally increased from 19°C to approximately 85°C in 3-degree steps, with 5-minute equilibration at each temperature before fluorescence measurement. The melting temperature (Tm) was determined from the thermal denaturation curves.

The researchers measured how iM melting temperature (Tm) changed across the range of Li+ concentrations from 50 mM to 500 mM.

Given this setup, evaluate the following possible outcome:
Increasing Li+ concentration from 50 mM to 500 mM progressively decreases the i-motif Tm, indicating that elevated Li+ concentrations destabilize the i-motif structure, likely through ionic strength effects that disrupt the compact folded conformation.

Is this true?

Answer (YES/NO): YES